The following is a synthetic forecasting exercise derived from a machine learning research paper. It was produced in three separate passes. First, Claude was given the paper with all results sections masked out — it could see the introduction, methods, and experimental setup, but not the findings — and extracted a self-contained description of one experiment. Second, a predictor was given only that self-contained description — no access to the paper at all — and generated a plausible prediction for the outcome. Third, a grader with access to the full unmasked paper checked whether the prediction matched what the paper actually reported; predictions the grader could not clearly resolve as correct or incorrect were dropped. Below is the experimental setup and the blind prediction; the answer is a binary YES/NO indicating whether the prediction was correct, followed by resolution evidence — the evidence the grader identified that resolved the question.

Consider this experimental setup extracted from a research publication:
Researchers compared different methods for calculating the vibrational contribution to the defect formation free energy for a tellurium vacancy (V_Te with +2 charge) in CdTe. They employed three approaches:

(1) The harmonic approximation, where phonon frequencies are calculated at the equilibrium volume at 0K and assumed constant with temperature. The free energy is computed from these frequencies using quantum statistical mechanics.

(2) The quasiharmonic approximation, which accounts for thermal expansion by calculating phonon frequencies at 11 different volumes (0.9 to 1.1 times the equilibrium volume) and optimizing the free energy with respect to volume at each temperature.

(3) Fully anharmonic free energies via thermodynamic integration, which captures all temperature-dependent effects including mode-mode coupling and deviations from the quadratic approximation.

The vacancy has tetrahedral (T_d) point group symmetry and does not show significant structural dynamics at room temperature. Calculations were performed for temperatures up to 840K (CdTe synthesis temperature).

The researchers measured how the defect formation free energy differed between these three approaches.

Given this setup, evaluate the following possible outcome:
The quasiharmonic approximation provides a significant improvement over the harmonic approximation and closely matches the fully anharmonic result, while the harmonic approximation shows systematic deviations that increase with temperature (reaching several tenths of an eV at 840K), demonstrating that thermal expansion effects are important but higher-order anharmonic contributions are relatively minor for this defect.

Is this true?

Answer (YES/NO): NO